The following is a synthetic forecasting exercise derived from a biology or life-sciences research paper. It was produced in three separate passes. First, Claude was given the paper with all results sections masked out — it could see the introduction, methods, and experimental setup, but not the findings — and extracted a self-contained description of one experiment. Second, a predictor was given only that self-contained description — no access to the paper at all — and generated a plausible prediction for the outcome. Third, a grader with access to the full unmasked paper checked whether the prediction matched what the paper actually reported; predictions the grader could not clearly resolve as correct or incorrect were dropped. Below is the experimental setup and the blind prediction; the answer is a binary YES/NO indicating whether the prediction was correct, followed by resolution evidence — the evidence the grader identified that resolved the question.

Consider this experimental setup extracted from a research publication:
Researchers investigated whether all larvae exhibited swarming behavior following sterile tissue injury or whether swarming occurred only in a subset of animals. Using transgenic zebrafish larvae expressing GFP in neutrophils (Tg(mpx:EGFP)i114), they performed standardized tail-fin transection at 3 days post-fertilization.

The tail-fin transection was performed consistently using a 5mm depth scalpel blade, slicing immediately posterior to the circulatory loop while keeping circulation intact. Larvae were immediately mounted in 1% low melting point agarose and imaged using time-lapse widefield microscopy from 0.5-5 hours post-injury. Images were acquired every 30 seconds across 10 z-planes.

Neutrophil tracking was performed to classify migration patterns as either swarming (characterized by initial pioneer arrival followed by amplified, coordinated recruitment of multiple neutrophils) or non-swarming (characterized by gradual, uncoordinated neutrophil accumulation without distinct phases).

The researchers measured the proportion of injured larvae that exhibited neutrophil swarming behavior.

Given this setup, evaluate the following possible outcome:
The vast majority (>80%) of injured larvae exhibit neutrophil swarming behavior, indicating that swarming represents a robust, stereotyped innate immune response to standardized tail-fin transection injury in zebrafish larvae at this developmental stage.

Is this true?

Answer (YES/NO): NO